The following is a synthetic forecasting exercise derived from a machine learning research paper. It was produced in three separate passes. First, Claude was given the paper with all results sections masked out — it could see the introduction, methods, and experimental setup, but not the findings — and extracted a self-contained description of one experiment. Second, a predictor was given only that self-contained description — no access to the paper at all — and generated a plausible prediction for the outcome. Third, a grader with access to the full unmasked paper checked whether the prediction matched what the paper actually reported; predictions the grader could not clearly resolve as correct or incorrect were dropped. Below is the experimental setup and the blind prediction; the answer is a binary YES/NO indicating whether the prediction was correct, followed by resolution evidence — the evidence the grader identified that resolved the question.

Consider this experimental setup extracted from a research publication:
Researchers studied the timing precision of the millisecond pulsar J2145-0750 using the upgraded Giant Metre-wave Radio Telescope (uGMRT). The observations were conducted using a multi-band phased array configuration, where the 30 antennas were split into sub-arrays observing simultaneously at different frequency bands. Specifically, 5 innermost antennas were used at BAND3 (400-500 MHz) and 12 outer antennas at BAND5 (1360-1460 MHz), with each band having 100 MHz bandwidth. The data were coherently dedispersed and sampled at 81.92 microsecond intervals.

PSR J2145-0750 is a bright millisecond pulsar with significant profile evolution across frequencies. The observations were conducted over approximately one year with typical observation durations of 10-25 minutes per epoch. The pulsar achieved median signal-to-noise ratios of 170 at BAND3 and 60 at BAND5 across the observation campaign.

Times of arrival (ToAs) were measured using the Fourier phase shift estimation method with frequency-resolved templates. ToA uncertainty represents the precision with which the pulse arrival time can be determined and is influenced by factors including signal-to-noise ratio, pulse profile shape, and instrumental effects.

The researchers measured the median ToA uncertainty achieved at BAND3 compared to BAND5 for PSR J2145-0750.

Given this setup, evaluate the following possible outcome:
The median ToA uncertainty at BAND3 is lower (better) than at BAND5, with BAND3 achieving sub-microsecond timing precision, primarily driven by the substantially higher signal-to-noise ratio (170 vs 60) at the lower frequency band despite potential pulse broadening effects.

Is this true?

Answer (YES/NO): NO